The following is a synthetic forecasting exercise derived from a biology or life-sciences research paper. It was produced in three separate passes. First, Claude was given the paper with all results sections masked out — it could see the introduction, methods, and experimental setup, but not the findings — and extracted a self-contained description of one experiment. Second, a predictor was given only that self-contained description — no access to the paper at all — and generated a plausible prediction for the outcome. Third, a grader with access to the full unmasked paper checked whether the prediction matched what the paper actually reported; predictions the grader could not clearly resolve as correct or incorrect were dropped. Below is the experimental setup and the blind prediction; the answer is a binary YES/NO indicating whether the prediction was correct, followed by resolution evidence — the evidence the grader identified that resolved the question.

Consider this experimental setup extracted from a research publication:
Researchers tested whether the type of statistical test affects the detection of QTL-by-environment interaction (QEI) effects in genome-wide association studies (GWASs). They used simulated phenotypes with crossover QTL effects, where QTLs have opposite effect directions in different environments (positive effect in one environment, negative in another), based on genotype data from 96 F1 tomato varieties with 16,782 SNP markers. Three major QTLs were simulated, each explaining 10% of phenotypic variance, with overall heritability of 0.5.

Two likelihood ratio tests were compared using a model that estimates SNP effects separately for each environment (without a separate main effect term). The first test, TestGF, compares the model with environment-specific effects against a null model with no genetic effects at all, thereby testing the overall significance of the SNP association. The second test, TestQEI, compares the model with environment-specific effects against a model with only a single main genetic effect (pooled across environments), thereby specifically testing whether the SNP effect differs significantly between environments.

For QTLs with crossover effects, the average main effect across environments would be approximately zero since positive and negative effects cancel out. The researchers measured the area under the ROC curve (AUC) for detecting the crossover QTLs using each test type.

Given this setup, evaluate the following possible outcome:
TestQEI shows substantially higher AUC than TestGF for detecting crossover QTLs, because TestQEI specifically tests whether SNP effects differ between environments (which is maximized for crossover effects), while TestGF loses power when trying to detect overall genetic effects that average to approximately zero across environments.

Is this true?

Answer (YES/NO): NO